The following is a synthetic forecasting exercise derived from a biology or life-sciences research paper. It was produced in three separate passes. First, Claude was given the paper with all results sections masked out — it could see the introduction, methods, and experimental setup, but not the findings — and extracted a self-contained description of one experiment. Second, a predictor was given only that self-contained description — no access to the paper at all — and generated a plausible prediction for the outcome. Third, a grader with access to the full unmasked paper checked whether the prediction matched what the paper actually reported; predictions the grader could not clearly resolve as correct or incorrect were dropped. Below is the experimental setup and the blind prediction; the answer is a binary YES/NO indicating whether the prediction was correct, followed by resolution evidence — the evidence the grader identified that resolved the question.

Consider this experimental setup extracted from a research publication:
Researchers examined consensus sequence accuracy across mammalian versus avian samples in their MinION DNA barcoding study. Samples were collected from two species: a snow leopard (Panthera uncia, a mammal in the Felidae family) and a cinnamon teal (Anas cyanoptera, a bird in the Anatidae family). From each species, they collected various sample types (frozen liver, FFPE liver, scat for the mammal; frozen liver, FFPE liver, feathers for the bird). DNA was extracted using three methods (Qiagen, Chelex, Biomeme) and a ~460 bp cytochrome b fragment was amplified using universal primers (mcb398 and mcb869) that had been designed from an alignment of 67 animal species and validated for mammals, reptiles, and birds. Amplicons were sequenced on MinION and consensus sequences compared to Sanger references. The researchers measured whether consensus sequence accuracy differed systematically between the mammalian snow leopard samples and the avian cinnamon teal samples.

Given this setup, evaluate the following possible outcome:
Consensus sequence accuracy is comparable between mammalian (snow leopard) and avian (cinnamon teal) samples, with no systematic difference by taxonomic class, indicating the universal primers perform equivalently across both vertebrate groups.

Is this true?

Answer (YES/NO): NO